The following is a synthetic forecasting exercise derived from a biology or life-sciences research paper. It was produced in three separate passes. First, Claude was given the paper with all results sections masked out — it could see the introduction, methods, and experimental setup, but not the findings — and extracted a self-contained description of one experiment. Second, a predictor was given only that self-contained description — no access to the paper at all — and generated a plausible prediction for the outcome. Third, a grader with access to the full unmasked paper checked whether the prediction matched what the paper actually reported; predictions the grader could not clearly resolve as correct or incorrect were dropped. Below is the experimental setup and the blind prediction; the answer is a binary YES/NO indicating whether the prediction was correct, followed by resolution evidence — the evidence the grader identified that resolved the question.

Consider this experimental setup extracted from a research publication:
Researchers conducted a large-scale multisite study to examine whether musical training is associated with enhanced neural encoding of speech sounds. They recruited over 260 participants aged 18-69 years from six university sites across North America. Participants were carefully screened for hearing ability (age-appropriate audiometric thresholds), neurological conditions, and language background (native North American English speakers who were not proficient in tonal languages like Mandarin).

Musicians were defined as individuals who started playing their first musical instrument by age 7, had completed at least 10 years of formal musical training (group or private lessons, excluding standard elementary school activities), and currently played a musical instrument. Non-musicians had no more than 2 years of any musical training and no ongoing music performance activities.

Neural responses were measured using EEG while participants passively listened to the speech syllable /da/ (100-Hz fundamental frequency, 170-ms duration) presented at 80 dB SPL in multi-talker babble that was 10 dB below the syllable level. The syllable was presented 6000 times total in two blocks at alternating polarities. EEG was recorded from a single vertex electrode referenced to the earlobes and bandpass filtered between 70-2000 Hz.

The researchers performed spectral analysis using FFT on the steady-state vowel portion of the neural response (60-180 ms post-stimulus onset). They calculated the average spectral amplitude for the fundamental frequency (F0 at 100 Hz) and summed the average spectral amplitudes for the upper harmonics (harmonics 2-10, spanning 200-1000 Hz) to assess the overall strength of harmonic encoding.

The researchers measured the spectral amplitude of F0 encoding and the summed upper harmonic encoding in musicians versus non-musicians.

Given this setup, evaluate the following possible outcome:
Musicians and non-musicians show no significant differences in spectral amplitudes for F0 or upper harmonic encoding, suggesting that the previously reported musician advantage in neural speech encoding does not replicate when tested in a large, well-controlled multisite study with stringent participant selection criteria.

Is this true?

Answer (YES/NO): YES